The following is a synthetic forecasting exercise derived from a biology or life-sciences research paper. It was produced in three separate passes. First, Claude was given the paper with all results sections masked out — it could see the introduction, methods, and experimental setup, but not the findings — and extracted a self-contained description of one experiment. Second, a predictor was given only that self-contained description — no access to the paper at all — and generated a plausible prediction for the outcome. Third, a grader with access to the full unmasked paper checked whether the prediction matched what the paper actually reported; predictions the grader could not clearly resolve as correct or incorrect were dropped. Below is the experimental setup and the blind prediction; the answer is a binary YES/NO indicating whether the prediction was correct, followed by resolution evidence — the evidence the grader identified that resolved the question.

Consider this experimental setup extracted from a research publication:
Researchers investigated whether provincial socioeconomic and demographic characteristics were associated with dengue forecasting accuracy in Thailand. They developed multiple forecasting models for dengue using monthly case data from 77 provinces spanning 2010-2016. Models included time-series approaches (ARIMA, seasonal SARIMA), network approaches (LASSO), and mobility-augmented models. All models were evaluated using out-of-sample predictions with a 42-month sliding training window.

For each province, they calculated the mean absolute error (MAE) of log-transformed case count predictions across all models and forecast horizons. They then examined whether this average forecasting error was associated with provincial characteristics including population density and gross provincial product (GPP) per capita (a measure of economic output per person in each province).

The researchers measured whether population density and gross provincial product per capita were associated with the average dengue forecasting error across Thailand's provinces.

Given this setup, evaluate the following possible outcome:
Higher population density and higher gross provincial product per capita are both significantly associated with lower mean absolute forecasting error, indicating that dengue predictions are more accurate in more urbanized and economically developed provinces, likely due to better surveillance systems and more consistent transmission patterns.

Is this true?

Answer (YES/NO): NO